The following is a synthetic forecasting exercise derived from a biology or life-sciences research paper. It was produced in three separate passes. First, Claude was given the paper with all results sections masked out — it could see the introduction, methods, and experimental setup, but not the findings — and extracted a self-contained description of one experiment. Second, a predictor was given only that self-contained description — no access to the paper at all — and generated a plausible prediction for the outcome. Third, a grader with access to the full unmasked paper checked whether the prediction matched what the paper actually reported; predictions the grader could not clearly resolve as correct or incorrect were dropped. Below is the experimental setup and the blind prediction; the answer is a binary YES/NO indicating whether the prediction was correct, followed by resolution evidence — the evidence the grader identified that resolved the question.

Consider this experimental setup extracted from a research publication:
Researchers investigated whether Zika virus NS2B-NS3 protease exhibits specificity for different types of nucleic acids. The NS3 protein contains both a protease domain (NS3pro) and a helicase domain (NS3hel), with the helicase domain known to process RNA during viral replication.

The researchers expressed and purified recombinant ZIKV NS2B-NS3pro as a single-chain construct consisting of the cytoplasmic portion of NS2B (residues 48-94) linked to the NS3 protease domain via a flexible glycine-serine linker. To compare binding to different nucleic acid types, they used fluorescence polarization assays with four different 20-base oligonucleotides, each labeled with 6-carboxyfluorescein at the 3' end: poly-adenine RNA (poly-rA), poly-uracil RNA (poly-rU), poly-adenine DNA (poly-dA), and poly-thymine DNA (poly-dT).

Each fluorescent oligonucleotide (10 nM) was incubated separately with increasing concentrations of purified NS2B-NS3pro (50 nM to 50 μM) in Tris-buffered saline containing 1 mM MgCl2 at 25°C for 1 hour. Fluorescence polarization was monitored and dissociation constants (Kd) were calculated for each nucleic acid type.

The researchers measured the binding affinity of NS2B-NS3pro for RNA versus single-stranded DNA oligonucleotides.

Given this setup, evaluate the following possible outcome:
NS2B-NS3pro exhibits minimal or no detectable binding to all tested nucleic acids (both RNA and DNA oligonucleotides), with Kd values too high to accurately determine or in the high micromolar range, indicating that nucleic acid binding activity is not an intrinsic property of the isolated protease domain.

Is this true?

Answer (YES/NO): NO